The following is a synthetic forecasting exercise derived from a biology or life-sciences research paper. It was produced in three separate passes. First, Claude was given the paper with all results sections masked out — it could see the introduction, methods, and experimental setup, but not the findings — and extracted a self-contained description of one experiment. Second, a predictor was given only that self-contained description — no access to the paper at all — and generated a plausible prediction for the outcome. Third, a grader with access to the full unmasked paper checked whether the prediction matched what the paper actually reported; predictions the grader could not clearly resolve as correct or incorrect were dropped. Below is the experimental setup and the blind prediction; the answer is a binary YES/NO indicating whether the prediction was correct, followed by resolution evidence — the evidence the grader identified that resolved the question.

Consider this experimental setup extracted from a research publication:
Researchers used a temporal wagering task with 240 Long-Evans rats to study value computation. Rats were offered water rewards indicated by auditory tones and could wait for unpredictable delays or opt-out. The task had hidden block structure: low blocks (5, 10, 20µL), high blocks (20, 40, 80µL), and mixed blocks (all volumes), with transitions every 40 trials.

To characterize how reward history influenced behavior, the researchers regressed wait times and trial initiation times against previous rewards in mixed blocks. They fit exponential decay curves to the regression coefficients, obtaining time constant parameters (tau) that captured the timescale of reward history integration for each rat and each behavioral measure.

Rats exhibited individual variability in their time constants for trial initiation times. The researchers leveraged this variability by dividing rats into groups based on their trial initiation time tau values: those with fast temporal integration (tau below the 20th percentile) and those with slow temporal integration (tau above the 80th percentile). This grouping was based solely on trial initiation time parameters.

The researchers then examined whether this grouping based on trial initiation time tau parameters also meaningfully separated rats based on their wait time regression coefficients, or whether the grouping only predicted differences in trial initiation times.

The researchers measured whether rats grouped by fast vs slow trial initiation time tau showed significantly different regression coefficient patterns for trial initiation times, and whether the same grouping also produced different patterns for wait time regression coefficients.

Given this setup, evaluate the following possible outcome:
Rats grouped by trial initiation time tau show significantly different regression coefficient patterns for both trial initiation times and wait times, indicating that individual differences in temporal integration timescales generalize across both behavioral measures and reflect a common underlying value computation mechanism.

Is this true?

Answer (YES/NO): NO